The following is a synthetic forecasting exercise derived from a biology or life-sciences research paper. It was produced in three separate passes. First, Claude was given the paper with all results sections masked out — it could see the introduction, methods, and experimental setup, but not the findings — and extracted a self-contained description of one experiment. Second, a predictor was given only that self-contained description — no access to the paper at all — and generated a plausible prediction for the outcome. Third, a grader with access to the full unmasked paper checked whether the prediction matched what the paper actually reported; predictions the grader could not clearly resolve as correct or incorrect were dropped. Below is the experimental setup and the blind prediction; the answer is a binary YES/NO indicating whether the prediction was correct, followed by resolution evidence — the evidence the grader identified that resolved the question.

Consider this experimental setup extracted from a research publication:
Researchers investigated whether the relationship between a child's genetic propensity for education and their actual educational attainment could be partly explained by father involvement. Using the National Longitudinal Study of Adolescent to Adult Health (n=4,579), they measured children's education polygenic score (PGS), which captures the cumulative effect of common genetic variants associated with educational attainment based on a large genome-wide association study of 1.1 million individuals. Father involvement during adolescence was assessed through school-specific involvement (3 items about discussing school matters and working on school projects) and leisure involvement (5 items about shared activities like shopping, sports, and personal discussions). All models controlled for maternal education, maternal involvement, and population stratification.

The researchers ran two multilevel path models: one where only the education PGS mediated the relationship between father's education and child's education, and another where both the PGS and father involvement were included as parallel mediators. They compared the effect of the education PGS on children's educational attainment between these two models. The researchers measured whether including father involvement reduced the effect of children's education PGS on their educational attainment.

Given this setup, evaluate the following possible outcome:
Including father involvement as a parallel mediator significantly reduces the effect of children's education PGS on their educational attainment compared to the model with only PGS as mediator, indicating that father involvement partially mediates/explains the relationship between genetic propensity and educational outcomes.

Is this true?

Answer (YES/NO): NO